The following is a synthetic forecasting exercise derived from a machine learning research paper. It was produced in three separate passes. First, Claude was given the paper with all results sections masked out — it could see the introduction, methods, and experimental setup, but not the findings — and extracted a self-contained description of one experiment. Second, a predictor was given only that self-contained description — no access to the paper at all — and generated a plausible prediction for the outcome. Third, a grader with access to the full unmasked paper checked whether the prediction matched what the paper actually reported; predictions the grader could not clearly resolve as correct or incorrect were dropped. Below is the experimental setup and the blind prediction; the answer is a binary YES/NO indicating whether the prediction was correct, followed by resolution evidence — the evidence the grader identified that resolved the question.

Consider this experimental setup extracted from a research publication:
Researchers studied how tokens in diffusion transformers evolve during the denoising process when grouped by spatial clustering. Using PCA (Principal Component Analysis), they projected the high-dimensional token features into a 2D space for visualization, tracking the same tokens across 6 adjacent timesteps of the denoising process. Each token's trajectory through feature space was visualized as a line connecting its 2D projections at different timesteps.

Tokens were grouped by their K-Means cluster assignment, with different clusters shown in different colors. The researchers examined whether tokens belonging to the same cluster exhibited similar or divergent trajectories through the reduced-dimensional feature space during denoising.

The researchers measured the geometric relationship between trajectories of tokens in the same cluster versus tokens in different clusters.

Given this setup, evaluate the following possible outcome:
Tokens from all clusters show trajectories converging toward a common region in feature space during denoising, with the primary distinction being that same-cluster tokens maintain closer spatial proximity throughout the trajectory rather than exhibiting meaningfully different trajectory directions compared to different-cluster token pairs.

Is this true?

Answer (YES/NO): NO